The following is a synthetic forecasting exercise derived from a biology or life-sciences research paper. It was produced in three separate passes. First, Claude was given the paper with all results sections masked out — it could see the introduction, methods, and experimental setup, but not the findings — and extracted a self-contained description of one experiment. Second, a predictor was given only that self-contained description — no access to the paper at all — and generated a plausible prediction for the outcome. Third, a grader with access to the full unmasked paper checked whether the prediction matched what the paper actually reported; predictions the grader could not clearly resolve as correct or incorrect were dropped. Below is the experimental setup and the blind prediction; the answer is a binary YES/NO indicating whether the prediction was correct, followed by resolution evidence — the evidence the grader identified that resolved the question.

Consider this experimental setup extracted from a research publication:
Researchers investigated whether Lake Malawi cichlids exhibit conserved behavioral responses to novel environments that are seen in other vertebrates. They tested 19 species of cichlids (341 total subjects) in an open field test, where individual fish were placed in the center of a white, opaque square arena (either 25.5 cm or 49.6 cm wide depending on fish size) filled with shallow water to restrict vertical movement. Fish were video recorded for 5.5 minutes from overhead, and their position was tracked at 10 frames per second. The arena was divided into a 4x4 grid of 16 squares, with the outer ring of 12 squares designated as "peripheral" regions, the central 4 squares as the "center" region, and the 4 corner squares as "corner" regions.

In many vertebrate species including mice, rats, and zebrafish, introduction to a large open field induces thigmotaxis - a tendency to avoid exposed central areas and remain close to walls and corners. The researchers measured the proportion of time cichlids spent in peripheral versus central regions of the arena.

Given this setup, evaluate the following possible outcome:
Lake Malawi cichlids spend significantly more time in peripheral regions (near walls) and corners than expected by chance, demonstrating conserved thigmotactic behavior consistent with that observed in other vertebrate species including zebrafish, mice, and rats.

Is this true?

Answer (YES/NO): YES